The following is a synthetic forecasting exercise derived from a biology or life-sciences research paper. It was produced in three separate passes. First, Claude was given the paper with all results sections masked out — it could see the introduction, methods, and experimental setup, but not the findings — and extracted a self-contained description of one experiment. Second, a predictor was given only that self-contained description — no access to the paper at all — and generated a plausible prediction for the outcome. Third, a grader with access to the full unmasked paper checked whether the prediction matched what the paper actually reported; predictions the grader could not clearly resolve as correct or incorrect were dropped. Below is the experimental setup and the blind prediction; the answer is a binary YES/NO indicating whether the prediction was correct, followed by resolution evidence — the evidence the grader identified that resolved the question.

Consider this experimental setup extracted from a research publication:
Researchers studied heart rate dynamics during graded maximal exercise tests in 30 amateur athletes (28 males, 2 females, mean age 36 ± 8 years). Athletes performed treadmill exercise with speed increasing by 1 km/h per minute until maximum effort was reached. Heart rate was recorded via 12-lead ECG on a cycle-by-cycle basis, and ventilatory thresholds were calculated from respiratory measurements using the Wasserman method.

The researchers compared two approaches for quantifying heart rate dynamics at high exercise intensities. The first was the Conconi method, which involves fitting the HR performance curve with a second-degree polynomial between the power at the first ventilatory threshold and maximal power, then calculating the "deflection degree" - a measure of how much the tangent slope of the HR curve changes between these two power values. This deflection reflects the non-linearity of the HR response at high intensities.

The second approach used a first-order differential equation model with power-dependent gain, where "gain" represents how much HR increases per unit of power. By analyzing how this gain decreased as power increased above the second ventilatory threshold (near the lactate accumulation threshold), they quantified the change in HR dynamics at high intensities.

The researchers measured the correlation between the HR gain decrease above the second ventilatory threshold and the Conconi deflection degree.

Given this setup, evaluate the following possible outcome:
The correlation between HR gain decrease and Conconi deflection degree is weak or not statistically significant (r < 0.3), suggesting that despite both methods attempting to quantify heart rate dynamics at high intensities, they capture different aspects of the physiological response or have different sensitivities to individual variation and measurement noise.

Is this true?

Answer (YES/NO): NO